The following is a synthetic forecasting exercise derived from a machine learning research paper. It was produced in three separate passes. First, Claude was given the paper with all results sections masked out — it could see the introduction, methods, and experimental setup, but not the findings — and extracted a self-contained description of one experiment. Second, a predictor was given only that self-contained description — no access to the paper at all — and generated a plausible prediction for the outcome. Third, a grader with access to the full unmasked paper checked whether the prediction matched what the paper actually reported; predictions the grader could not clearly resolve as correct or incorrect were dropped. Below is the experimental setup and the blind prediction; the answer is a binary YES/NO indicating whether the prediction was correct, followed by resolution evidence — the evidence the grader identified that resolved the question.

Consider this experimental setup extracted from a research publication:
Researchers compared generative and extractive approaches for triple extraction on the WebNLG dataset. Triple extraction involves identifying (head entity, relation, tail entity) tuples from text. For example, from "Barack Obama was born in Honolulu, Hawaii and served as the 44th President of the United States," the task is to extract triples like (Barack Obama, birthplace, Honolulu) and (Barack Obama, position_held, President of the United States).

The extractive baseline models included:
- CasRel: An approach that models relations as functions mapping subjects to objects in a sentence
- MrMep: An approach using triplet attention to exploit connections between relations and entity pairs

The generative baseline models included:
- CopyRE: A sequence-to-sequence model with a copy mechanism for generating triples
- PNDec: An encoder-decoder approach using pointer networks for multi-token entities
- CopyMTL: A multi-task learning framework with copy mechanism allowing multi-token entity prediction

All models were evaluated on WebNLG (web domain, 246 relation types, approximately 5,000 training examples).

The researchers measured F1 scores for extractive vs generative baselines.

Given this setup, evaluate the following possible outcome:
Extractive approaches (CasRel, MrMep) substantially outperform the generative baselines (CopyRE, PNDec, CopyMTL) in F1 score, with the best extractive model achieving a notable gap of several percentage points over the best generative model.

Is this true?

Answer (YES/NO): YES